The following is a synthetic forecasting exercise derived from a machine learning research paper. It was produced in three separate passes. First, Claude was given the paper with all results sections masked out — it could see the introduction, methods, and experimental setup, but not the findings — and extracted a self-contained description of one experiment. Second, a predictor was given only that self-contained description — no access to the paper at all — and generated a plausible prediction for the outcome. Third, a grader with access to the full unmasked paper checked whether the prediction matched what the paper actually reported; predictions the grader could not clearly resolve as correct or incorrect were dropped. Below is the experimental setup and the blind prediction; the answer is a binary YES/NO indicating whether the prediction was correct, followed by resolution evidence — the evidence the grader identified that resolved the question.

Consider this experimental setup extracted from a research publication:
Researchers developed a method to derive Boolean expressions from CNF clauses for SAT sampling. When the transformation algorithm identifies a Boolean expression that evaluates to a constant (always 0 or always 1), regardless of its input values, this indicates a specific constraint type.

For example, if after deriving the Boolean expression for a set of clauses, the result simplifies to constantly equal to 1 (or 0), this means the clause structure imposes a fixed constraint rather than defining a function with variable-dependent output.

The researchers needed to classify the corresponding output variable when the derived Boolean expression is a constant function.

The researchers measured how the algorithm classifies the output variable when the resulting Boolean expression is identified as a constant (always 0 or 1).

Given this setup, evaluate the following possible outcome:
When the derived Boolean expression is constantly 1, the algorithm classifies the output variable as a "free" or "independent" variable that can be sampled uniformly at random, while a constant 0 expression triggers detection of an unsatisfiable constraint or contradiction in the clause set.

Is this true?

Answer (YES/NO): NO